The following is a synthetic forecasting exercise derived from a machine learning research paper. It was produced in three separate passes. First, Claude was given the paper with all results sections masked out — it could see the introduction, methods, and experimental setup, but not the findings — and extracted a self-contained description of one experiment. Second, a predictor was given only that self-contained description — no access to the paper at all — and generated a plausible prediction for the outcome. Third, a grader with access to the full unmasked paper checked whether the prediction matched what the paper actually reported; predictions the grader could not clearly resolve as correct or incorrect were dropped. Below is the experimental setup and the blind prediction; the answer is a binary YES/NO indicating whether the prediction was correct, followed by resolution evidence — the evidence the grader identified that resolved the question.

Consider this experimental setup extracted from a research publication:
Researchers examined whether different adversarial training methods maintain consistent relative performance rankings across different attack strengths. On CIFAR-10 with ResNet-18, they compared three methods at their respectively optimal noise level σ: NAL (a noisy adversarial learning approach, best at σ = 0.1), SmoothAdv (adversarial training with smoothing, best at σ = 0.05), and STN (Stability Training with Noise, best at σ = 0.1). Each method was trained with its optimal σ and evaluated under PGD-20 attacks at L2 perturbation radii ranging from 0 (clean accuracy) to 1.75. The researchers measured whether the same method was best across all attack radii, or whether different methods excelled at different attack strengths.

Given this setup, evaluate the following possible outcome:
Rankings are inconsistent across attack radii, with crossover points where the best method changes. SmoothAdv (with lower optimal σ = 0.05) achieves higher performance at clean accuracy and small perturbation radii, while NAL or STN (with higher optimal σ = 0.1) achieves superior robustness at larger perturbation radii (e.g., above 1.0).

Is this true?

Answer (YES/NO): NO